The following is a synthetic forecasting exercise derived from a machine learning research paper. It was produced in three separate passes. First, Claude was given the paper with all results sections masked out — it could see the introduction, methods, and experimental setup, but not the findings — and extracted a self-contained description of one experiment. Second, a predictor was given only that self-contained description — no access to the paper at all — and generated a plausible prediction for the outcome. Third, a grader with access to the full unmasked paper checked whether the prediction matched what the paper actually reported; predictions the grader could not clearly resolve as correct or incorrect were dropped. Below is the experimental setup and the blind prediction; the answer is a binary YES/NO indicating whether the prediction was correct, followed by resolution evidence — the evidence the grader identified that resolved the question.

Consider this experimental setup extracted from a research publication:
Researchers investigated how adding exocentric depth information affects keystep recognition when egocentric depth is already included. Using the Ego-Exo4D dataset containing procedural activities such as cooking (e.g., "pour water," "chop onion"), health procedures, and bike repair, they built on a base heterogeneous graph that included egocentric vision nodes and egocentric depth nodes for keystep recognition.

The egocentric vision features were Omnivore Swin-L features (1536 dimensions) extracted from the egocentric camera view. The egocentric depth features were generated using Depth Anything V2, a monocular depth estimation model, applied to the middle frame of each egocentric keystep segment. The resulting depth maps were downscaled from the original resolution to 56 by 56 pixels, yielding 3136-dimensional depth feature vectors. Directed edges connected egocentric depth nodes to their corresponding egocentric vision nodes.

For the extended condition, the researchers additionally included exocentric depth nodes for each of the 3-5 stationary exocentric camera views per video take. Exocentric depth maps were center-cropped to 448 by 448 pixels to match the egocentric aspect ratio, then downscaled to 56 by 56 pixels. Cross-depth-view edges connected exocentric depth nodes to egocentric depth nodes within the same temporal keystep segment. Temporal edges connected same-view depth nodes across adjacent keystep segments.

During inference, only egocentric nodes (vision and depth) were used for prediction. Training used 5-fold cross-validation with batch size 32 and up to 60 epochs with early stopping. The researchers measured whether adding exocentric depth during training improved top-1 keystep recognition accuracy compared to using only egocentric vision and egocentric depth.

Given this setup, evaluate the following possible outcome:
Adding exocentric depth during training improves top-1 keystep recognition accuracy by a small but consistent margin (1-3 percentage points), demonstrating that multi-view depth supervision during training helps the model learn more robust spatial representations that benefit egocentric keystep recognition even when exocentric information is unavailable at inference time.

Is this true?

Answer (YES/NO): NO